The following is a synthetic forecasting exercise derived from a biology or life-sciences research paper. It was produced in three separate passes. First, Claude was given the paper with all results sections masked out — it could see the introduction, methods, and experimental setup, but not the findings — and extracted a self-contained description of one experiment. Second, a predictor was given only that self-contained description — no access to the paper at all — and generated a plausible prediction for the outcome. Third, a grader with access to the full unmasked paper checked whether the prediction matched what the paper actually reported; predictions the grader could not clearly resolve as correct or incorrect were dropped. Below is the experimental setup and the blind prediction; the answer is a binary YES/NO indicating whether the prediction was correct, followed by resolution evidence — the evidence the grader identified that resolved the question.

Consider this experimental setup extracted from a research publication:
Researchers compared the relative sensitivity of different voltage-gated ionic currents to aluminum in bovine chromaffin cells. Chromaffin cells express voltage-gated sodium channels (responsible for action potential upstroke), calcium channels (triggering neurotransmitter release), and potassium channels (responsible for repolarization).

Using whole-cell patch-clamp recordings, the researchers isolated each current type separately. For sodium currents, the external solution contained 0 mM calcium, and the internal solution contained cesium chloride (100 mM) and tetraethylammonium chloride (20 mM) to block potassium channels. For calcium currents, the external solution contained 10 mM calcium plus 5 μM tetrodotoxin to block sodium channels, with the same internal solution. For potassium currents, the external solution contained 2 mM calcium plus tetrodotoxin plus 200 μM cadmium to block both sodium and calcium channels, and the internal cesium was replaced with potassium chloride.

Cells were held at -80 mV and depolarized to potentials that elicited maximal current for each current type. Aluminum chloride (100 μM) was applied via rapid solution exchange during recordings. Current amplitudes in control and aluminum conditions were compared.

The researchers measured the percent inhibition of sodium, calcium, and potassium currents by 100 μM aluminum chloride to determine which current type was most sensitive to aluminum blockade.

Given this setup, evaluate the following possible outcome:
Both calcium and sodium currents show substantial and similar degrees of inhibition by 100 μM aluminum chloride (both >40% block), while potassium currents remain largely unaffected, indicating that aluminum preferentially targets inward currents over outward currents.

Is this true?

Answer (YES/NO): NO